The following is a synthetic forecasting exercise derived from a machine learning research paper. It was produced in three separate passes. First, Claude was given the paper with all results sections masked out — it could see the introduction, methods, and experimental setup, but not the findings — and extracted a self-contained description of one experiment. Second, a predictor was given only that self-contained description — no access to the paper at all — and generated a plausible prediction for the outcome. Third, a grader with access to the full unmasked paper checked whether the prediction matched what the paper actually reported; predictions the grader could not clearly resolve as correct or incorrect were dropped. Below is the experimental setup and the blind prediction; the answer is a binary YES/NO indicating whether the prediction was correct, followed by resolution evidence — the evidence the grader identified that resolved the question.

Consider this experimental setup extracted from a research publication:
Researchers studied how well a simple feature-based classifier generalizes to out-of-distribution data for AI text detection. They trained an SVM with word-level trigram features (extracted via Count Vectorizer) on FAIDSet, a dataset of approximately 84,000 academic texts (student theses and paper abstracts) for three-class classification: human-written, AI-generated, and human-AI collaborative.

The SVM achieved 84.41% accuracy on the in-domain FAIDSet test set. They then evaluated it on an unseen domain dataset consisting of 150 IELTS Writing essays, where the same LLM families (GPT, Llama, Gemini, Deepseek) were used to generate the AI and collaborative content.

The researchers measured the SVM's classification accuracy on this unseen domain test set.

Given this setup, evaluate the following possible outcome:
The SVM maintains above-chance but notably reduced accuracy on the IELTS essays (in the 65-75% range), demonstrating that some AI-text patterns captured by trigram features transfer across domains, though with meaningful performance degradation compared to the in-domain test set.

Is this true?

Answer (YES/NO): NO